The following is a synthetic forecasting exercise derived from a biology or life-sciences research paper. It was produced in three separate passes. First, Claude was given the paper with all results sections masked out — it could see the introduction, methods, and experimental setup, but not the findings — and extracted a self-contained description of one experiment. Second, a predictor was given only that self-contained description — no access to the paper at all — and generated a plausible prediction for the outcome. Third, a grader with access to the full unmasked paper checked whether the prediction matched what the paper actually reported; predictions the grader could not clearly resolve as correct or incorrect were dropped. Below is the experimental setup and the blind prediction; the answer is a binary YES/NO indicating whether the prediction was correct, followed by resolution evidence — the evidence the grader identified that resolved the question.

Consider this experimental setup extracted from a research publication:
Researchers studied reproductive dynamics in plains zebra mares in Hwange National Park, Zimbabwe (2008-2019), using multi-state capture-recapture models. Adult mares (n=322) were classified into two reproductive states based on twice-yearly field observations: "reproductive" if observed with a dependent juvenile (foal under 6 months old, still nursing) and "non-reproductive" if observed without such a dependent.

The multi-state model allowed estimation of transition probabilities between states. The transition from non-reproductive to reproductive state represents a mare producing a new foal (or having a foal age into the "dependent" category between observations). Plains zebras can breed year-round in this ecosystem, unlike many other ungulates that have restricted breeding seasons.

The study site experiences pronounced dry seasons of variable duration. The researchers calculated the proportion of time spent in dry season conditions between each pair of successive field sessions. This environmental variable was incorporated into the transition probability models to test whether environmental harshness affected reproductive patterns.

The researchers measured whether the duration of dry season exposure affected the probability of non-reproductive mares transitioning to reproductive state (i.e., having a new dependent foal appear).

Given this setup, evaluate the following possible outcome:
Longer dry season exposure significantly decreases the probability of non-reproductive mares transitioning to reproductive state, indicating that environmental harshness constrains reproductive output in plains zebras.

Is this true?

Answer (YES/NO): NO